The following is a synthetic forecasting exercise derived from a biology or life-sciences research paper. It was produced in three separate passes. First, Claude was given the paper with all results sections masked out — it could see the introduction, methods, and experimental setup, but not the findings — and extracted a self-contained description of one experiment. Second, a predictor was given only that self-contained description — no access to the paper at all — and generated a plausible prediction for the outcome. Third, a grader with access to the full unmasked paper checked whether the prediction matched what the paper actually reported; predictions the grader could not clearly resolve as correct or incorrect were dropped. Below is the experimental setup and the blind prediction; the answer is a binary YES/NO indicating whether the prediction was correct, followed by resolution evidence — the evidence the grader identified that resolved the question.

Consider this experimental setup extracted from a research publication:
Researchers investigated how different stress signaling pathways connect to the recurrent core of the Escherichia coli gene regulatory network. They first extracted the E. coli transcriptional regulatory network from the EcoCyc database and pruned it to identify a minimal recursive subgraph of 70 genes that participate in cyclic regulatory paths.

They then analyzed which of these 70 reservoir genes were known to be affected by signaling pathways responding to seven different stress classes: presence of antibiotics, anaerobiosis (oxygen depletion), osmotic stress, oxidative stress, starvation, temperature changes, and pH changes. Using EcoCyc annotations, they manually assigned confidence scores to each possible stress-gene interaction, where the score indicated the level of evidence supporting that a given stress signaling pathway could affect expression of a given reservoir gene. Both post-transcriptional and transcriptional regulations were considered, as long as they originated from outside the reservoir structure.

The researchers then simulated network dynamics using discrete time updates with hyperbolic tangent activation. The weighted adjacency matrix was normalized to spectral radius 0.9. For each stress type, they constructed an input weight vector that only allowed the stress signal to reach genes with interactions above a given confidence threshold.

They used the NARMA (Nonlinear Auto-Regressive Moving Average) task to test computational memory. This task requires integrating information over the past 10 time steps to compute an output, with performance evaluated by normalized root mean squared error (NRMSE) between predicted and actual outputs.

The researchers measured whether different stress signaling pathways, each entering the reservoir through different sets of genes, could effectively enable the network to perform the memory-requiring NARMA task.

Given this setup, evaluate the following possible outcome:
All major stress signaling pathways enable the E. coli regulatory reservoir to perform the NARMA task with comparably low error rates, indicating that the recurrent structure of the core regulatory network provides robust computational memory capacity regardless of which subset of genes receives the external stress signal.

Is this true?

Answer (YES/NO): YES